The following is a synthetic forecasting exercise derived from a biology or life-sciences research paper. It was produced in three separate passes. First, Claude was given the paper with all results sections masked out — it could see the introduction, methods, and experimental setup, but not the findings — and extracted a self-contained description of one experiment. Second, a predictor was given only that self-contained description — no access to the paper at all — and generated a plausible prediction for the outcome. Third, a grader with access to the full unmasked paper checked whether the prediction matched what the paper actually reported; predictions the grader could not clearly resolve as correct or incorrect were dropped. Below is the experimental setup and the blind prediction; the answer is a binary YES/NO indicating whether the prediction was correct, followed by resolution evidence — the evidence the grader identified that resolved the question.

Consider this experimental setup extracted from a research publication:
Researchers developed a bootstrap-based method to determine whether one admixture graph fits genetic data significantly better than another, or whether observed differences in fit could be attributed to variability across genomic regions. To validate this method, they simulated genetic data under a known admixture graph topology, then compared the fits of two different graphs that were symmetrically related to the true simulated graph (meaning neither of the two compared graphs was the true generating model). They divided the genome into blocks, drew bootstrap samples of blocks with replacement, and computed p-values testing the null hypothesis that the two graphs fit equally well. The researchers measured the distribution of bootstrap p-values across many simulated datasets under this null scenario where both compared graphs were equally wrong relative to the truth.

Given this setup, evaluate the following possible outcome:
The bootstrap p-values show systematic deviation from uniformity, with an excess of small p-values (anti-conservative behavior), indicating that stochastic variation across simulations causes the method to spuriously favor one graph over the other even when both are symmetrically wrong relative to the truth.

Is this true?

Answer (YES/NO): NO